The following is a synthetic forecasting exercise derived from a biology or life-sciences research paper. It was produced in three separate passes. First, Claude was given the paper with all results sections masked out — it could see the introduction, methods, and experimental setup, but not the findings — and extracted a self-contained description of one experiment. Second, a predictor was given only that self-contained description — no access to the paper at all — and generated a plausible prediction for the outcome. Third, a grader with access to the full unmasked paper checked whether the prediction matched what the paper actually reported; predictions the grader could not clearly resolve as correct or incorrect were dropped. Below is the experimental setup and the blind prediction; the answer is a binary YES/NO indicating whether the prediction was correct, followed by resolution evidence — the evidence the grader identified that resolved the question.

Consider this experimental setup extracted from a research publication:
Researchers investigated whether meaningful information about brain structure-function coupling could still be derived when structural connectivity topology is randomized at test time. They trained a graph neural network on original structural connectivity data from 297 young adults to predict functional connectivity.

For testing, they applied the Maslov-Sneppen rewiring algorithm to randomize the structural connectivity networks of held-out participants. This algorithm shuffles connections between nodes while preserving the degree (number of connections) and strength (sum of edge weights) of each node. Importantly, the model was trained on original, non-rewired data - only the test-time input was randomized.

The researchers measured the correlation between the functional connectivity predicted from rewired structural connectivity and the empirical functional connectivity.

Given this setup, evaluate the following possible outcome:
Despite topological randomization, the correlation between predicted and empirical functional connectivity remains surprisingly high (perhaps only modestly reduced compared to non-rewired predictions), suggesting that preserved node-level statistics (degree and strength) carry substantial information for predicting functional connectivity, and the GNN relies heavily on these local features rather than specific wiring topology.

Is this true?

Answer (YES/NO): NO